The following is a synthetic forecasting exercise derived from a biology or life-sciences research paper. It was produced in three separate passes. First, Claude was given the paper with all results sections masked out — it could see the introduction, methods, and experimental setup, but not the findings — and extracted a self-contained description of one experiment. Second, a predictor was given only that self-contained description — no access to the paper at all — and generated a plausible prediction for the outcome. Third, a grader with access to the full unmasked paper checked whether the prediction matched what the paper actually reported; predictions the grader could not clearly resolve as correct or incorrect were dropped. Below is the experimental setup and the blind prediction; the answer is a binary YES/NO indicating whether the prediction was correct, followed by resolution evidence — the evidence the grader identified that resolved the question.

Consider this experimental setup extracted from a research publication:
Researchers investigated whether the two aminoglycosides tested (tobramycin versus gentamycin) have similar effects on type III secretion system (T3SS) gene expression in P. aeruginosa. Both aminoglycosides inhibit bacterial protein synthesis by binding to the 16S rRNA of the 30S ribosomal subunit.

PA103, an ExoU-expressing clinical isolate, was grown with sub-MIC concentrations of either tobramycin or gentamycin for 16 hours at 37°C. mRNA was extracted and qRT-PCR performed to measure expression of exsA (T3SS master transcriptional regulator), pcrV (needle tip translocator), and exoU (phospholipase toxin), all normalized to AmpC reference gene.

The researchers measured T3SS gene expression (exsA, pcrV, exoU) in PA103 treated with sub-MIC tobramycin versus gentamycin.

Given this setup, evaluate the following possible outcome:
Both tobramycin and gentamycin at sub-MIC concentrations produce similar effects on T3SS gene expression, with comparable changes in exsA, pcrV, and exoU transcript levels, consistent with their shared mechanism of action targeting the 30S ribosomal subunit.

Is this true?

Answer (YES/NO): NO